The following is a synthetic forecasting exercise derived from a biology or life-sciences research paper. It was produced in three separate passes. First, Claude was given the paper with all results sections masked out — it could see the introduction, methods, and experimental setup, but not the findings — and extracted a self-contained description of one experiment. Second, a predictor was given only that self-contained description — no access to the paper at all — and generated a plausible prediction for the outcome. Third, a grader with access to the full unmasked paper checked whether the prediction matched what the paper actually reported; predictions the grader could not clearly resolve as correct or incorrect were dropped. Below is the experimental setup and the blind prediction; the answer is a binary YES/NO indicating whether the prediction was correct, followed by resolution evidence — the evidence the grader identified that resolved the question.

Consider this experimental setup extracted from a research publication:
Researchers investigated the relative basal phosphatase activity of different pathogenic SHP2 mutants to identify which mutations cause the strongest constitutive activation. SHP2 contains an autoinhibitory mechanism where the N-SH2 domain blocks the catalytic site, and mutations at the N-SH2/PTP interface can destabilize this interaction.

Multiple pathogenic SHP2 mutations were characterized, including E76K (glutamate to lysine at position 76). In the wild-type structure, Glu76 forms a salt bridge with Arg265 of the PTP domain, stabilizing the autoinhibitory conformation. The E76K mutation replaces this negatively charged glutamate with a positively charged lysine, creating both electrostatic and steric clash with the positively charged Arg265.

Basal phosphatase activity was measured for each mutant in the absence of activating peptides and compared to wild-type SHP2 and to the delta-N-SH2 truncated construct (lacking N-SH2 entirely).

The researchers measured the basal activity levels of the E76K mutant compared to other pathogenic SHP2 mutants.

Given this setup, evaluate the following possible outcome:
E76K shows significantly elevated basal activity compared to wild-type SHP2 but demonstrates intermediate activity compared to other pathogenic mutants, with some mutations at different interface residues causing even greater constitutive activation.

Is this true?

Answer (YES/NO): NO